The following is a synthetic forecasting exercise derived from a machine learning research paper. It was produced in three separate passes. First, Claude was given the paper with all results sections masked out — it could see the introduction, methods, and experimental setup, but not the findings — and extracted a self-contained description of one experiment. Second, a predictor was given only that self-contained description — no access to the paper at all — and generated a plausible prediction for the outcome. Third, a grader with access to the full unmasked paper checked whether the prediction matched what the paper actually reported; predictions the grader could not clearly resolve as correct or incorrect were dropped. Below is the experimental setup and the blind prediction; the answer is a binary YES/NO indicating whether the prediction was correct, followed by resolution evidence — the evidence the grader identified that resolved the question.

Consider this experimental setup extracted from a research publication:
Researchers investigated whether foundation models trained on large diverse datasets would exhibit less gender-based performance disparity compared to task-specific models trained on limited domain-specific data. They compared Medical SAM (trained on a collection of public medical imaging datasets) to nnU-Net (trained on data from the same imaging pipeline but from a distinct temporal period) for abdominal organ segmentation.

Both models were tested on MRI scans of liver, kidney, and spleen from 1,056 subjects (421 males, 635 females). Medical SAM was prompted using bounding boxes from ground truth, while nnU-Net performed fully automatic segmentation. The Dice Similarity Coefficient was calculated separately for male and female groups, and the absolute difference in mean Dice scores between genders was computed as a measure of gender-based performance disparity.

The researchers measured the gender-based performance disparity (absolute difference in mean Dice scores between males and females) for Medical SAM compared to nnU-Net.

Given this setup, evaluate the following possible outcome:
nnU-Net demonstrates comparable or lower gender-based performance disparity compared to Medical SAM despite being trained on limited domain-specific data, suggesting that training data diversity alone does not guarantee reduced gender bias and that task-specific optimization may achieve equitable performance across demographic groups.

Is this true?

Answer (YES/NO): NO